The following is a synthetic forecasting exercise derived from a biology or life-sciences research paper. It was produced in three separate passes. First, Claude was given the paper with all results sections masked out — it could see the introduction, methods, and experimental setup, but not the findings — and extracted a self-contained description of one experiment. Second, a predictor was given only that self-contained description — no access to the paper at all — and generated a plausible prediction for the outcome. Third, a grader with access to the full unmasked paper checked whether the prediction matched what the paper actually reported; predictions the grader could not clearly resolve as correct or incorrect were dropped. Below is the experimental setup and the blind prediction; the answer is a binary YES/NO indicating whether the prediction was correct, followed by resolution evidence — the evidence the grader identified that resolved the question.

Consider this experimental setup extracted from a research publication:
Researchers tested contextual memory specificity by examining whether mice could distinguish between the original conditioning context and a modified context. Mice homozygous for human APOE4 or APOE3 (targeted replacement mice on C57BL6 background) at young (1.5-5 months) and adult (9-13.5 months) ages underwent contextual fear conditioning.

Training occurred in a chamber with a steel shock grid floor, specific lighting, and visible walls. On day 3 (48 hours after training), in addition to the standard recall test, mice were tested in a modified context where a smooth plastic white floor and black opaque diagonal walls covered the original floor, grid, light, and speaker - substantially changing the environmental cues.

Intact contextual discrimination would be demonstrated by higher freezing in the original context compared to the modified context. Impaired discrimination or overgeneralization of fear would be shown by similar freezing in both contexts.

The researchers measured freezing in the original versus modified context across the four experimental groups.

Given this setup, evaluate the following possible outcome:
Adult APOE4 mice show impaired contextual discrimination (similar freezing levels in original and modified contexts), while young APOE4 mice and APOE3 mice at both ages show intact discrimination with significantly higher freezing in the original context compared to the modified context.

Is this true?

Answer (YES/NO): YES